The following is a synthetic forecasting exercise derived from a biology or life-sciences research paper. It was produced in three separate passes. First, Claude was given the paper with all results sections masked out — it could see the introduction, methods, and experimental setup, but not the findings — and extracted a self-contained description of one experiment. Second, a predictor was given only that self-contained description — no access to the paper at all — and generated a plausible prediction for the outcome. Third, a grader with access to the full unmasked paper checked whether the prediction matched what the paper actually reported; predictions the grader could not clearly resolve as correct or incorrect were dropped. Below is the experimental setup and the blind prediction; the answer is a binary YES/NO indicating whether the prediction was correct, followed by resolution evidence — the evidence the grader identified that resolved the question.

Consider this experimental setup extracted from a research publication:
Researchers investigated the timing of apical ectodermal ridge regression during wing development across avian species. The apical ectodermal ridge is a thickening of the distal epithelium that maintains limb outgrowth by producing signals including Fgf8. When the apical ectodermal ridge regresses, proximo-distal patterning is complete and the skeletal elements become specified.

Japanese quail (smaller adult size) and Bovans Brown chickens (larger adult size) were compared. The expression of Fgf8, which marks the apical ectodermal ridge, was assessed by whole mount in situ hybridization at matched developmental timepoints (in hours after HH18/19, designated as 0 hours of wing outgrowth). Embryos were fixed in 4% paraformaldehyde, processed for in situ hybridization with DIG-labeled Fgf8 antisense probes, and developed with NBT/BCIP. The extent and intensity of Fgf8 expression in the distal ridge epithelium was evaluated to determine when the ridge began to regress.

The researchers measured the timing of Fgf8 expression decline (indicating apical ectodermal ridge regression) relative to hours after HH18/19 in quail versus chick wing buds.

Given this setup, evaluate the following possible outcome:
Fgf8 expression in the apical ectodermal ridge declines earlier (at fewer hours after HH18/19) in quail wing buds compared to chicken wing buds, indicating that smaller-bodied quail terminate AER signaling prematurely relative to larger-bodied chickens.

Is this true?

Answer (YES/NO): NO